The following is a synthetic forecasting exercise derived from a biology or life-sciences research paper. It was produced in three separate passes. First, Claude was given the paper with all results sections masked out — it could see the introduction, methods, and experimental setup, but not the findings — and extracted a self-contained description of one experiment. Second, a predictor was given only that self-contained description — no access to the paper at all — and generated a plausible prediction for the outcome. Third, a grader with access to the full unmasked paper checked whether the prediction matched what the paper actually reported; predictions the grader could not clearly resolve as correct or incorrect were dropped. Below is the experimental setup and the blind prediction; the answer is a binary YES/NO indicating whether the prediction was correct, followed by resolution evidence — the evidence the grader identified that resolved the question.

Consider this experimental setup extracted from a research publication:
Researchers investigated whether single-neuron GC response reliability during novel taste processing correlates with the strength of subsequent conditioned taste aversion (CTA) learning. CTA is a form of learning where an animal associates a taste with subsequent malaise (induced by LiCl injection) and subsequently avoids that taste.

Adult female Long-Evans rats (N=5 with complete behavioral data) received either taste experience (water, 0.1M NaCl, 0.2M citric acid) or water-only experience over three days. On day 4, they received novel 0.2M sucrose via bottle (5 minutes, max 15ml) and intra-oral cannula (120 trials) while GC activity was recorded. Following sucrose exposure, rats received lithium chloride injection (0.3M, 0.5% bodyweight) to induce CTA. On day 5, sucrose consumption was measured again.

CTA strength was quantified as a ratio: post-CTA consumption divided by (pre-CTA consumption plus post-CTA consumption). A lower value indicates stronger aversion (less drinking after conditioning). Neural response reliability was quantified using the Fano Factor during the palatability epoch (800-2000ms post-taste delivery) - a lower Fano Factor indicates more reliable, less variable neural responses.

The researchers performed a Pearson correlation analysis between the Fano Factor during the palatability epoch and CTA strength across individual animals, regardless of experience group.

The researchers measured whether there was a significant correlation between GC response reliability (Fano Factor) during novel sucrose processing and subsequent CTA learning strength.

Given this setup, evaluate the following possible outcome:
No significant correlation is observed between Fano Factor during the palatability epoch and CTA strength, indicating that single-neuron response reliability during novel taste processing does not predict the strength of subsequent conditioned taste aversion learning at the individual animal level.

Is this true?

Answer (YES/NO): NO